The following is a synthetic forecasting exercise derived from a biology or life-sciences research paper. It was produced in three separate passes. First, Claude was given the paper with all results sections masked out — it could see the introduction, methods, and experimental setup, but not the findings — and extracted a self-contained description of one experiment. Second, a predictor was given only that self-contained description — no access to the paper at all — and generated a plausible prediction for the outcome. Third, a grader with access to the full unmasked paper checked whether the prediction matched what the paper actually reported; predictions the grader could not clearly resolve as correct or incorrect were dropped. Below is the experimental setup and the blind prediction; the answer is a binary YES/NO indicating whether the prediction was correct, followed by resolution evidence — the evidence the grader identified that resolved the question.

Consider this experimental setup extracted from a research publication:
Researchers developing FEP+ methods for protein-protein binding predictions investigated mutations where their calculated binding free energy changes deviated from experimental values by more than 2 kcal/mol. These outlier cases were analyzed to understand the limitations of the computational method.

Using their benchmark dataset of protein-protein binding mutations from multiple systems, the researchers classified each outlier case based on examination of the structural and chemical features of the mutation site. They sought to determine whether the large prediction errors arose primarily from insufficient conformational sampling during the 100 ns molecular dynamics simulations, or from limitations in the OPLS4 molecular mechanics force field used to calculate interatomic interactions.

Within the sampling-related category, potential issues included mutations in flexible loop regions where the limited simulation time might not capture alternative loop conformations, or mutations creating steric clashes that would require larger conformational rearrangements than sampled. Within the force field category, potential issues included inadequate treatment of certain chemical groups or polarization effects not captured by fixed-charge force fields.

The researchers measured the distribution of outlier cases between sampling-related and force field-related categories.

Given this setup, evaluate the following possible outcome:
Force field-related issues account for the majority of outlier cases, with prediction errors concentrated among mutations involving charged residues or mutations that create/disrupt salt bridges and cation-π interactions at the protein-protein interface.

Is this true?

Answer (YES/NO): NO